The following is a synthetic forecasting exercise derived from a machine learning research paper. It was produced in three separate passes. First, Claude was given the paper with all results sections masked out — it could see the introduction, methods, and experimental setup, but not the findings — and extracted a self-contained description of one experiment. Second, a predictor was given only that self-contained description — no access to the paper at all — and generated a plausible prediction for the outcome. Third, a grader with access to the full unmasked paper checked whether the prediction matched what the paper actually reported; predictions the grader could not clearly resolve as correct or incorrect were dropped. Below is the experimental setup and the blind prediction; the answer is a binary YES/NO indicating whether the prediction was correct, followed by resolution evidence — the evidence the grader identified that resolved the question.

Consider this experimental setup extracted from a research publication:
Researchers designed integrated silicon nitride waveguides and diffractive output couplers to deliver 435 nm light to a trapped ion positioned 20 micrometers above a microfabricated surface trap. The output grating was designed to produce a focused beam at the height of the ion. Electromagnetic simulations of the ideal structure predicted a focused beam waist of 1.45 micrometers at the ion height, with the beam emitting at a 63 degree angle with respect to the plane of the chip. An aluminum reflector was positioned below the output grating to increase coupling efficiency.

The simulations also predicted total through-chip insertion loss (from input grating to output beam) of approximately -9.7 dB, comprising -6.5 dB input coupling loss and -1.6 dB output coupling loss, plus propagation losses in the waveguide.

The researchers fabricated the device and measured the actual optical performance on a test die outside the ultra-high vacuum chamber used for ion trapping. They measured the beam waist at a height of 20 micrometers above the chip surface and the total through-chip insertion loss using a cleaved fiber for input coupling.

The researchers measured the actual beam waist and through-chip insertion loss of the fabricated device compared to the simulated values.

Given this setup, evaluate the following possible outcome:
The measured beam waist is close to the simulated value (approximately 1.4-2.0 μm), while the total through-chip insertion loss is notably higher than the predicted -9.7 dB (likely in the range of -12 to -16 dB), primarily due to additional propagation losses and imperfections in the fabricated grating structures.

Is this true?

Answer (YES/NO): NO